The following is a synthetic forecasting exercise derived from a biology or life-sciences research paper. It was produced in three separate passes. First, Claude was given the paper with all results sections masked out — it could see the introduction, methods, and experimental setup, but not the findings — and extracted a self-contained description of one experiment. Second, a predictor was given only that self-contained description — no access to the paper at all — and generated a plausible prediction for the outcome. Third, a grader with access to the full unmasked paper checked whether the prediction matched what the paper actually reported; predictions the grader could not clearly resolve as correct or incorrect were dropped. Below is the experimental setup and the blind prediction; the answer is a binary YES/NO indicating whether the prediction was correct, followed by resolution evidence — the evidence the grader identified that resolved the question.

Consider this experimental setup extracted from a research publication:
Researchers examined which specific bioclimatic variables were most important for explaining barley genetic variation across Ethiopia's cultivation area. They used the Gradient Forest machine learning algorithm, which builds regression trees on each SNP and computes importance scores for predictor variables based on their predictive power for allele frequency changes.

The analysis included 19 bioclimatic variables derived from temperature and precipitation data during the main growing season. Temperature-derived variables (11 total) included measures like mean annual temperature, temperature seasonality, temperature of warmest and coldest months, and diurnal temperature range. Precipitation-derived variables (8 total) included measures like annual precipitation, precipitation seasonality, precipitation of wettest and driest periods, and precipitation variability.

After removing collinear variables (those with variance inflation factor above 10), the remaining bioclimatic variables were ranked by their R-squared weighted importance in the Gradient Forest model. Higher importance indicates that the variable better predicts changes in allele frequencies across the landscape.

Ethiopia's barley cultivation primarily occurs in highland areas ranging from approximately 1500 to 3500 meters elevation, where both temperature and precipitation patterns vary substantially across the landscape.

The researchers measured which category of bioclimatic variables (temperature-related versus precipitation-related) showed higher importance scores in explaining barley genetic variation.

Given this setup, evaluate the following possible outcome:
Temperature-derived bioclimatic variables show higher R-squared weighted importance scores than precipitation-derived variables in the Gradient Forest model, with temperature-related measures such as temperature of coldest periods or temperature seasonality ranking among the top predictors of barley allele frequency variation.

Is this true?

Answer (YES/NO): NO